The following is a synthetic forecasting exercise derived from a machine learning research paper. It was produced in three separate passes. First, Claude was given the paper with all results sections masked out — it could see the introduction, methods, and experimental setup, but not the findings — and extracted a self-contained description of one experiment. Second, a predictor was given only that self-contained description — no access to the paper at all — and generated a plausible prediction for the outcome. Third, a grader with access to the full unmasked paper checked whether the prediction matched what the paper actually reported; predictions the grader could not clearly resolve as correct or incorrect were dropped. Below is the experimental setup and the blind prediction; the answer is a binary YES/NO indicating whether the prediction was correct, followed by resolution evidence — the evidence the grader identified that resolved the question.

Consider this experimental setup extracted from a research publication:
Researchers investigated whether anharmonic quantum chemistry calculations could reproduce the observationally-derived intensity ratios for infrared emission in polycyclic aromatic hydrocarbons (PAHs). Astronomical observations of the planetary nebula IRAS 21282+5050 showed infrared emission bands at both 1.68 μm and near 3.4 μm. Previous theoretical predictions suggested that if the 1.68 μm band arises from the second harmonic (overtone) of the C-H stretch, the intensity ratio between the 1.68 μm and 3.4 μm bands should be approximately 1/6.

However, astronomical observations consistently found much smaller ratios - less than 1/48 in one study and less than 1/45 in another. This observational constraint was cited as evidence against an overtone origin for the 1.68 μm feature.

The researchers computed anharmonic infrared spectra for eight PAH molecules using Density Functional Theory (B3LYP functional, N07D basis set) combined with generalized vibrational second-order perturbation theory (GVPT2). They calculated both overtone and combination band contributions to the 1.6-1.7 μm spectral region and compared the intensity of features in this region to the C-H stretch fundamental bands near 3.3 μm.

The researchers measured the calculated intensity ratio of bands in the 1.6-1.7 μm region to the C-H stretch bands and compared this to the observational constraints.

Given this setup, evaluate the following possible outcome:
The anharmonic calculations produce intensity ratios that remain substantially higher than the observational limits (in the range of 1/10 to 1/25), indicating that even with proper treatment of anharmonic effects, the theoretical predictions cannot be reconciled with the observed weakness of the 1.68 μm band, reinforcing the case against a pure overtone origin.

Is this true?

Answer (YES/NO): YES